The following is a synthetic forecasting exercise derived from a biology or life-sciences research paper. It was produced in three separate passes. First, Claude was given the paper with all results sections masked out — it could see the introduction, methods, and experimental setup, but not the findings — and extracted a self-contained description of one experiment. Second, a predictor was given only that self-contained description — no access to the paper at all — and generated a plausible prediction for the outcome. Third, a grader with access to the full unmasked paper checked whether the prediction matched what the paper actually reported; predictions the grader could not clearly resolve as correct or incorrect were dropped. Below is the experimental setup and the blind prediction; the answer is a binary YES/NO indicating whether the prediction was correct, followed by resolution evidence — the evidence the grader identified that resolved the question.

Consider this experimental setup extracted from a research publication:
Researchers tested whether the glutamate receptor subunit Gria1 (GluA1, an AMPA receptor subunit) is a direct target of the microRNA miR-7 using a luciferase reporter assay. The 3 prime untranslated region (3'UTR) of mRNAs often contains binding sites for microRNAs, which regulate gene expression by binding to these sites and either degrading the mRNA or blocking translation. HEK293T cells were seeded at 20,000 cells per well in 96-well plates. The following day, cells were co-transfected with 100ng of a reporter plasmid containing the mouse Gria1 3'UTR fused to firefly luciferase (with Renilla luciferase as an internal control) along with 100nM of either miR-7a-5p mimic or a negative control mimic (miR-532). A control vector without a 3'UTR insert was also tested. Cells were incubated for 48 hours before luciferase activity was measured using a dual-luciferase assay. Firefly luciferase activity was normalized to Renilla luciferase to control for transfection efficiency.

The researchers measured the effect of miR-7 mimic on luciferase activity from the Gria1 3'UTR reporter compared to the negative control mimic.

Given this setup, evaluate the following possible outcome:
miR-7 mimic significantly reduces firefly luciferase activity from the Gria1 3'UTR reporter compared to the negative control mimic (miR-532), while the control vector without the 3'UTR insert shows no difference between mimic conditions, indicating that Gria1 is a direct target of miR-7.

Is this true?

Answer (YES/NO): YES